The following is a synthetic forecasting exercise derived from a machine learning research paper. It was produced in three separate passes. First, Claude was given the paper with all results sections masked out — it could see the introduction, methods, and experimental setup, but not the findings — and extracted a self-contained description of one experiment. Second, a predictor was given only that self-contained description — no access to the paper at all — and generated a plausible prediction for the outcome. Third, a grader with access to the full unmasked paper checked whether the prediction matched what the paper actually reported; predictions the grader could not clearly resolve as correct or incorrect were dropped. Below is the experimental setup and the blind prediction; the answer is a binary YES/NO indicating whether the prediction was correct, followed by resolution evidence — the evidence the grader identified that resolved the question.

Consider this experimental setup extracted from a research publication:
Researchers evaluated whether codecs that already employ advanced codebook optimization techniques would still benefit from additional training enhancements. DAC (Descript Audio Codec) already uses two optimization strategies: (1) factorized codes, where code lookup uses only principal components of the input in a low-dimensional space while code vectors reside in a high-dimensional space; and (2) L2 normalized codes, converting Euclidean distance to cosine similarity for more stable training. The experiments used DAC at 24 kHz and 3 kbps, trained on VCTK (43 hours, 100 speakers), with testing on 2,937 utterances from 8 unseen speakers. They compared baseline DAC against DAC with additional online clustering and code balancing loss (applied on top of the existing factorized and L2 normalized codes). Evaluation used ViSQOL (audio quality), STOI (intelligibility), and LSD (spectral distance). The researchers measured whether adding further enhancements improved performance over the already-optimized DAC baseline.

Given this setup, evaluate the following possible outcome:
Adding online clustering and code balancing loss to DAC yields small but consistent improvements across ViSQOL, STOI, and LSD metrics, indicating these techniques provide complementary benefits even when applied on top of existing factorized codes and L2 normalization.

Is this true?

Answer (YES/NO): YES